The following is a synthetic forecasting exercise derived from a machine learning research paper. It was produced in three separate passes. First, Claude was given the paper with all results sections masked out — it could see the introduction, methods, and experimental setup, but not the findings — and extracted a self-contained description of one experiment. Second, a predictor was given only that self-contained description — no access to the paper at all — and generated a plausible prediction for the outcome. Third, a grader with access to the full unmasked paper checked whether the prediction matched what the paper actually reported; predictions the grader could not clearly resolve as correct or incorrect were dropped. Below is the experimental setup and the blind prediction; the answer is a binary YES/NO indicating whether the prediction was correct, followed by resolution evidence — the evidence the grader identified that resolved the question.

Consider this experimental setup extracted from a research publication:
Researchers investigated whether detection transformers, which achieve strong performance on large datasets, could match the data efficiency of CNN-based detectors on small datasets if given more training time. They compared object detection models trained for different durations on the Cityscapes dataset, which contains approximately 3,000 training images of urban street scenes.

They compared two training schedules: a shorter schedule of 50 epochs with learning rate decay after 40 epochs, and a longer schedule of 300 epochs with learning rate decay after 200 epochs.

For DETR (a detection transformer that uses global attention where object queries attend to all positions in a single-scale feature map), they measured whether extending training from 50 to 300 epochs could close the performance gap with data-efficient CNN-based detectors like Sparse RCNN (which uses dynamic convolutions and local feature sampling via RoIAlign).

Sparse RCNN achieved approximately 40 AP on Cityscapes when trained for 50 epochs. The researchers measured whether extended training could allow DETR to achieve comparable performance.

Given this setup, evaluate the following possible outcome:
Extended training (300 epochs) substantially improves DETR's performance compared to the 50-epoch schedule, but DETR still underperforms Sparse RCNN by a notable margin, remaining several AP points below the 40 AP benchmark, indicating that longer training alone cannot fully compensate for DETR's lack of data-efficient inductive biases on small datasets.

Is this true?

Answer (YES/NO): YES